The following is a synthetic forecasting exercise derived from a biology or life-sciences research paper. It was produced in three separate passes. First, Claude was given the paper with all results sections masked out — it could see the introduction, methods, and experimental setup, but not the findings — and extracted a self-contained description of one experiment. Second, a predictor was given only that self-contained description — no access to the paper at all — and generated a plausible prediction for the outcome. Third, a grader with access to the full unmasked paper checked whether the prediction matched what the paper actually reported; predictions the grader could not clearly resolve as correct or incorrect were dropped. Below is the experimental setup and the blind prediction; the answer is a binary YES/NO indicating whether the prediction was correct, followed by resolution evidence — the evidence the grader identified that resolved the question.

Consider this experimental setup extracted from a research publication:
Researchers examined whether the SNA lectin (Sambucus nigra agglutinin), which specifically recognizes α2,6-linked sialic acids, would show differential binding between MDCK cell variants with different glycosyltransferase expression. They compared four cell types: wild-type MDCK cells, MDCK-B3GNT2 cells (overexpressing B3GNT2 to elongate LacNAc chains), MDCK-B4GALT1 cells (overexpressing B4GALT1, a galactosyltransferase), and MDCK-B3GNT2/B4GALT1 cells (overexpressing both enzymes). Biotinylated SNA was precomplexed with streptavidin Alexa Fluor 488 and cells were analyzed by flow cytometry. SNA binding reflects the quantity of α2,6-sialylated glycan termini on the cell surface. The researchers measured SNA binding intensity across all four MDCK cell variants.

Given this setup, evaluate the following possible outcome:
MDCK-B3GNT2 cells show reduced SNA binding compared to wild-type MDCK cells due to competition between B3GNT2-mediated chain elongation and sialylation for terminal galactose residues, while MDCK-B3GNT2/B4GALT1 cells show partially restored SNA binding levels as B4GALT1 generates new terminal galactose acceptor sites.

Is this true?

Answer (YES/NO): NO